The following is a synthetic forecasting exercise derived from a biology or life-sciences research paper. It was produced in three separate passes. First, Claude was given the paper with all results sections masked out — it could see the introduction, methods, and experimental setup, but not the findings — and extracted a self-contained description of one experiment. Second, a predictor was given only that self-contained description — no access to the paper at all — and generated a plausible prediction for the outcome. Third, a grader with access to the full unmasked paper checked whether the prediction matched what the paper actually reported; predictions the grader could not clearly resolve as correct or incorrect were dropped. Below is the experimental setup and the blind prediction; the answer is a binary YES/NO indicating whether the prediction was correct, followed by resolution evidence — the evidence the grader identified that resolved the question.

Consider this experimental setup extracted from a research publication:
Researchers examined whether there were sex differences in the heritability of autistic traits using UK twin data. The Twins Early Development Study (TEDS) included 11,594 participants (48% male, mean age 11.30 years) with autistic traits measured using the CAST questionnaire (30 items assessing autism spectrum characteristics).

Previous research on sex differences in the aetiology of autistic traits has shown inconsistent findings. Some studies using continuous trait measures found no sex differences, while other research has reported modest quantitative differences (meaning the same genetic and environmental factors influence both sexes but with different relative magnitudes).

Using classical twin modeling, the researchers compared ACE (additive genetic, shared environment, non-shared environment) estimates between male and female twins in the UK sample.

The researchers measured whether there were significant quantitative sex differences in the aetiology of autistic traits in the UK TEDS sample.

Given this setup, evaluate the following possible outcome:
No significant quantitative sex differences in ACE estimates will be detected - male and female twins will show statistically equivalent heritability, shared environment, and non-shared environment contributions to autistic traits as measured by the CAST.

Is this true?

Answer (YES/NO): YES